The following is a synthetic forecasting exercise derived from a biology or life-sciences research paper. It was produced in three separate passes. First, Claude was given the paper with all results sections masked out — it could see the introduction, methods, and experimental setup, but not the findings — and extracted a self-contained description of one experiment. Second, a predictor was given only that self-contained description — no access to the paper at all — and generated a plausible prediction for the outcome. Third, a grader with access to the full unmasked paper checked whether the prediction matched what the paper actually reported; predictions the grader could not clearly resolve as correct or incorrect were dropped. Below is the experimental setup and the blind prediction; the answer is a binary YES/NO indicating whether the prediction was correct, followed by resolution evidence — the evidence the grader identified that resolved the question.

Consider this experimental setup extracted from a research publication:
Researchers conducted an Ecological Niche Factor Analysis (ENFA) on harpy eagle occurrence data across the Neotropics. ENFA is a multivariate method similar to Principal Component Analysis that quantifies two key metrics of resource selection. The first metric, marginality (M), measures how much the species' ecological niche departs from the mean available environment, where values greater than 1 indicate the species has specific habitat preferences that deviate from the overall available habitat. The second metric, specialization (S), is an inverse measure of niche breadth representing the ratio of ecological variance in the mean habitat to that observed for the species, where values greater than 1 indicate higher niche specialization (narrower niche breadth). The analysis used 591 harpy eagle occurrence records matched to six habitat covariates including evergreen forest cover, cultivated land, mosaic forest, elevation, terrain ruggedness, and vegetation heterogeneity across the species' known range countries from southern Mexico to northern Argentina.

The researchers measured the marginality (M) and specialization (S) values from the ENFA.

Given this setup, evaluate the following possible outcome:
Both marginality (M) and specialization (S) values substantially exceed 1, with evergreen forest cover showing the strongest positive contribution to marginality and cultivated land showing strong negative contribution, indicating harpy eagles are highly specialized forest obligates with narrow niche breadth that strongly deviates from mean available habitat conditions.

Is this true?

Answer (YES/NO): NO